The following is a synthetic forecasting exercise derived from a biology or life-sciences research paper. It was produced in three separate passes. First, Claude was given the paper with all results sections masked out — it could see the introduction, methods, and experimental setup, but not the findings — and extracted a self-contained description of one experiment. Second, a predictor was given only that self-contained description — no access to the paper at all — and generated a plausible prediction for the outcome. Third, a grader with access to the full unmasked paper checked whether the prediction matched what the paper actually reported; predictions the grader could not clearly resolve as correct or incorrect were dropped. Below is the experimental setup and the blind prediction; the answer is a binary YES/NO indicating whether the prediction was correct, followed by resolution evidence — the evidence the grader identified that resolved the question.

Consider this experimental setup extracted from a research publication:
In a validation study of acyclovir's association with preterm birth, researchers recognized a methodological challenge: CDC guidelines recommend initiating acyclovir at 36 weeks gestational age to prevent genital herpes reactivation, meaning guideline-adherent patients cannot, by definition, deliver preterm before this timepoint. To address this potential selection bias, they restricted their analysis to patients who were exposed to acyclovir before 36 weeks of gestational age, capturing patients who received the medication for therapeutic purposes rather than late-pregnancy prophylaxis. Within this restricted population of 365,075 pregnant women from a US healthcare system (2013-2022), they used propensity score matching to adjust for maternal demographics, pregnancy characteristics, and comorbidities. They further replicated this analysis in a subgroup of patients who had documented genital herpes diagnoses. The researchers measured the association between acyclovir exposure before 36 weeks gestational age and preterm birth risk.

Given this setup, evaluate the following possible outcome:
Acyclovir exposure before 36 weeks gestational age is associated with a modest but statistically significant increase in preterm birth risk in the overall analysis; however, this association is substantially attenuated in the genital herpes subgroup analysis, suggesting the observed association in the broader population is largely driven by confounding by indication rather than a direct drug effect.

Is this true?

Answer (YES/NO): NO